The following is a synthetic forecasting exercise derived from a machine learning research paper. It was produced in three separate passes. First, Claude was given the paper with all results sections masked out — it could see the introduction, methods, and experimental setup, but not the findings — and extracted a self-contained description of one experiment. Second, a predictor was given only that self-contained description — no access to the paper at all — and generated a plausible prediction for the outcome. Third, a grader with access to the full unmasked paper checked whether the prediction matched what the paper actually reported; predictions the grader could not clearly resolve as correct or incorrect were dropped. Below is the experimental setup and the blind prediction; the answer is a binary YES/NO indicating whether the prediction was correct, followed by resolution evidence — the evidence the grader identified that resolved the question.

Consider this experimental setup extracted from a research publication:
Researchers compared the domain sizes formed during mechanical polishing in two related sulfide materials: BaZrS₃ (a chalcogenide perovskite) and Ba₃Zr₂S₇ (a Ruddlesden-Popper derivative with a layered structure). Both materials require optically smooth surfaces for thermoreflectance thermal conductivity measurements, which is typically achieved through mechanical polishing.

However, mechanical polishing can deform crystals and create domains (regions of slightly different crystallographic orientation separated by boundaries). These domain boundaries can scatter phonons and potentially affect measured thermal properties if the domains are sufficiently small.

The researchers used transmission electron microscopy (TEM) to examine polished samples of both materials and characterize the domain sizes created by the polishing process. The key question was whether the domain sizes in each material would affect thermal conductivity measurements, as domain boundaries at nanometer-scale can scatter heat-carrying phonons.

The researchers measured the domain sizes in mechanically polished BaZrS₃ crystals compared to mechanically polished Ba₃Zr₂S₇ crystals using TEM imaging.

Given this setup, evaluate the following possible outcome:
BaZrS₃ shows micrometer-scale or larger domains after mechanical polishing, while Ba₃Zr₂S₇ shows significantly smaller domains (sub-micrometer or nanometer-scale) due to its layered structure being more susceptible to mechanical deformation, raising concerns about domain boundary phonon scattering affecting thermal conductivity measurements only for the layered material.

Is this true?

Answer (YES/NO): NO